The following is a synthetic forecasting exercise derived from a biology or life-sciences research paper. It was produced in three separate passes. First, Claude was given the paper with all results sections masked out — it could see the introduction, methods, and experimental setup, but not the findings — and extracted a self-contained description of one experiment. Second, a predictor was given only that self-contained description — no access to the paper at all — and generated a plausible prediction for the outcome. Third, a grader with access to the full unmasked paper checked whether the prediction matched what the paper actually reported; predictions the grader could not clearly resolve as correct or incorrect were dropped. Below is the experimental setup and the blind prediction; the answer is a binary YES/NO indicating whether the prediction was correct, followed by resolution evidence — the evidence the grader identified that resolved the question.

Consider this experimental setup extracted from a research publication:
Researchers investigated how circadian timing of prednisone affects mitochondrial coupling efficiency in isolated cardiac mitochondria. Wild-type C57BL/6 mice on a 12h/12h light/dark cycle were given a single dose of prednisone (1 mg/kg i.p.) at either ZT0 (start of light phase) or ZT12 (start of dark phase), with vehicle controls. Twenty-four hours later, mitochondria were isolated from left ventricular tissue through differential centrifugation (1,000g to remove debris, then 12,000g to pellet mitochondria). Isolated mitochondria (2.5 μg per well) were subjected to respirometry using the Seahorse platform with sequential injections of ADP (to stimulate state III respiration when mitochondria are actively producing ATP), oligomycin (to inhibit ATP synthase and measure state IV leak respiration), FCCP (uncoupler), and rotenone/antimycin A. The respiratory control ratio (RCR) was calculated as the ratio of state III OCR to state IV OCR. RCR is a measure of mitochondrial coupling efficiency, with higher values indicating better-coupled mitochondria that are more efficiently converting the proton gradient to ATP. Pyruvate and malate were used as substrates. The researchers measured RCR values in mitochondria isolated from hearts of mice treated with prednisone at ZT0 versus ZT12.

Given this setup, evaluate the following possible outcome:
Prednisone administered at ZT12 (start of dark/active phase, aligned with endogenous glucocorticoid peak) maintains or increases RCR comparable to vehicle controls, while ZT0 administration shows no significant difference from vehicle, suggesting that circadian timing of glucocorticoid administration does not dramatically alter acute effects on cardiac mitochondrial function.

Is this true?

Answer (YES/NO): NO